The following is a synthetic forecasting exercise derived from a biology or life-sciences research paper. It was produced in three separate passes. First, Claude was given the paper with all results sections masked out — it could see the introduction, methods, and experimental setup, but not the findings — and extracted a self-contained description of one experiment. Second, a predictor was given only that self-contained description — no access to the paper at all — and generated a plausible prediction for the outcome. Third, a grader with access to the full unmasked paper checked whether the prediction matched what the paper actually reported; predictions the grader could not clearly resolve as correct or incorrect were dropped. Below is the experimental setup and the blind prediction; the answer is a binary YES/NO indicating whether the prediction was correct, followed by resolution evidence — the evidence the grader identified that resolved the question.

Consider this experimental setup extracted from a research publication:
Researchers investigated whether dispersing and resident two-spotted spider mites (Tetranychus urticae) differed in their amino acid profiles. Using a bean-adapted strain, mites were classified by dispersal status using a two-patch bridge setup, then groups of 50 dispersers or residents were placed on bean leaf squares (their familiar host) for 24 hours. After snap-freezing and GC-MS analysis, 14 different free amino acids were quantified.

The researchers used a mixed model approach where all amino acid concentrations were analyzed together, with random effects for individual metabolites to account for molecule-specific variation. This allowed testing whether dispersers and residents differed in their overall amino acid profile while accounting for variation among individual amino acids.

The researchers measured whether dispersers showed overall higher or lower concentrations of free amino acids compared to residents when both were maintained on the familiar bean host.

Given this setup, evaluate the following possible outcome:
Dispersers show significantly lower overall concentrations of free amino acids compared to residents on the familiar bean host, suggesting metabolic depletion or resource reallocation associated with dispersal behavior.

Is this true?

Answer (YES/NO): YES